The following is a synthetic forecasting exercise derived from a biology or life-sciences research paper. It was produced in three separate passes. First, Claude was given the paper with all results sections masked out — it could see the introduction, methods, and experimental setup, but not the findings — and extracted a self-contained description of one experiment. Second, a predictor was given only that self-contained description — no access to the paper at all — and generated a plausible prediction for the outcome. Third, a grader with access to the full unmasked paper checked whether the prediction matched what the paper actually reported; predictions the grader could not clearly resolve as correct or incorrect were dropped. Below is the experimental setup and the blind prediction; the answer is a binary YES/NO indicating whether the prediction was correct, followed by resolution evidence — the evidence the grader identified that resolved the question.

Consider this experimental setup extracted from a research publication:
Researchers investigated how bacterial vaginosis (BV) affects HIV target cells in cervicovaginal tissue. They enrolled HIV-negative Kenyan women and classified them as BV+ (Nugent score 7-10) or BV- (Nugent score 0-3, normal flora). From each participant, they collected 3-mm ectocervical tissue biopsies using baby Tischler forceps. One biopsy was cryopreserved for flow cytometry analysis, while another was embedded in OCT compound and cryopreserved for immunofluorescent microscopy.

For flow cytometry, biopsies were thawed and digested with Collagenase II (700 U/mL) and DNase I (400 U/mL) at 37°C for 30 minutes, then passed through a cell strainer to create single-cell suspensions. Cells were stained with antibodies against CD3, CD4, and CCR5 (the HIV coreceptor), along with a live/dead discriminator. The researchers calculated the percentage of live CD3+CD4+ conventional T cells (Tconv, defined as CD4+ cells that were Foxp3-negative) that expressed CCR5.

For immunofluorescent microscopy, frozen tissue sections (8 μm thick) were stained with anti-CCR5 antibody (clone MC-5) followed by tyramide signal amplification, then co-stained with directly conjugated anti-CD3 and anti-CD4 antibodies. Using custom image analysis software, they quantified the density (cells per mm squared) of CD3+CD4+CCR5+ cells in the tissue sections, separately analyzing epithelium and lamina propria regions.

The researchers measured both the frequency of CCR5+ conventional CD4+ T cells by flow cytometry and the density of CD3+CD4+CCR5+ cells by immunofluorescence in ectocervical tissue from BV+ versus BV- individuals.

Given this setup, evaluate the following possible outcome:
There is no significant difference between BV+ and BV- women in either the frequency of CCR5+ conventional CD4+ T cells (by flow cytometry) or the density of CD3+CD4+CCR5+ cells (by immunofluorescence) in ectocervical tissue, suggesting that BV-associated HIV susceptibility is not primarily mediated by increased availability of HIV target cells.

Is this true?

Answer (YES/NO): NO